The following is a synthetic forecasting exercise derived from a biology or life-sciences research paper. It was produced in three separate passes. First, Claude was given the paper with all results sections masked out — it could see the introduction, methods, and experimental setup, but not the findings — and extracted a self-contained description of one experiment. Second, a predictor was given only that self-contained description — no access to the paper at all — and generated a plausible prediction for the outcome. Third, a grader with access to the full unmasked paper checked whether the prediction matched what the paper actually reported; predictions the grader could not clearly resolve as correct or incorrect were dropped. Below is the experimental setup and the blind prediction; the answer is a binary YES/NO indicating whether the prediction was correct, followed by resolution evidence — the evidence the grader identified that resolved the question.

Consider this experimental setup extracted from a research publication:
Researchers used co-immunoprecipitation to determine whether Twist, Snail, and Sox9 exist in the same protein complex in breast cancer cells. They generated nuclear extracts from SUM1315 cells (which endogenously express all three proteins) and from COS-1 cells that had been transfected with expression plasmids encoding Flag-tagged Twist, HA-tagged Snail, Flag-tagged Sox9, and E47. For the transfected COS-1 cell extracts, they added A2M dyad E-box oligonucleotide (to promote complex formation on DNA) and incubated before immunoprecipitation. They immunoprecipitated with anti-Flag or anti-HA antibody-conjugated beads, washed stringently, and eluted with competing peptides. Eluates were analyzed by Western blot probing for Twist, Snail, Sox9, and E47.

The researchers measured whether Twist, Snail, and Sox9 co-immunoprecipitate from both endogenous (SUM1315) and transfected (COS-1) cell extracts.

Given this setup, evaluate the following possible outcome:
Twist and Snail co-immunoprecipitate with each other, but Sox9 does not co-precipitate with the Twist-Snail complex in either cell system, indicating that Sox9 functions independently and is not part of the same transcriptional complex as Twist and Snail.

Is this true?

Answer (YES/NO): NO